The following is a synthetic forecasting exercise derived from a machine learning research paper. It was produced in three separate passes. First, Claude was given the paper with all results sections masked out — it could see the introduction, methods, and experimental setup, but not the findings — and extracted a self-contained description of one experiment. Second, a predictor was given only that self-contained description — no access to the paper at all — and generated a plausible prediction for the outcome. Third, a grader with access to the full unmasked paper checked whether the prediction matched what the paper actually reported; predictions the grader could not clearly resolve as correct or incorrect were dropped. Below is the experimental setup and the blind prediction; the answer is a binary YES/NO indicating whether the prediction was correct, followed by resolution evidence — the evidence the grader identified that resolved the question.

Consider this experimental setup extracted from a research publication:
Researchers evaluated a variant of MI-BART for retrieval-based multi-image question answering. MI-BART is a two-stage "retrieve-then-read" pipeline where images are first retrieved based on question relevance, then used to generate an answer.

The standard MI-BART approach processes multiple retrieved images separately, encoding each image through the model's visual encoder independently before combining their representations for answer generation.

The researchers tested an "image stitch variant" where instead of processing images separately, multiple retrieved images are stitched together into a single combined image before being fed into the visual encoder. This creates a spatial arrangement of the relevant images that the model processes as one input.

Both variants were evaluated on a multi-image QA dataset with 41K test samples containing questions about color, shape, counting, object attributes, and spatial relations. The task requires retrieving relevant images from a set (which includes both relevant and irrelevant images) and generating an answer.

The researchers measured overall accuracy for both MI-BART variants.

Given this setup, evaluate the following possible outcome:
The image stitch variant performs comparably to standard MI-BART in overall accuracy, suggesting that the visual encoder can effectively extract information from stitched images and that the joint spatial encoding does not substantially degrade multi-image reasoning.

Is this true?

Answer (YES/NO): NO